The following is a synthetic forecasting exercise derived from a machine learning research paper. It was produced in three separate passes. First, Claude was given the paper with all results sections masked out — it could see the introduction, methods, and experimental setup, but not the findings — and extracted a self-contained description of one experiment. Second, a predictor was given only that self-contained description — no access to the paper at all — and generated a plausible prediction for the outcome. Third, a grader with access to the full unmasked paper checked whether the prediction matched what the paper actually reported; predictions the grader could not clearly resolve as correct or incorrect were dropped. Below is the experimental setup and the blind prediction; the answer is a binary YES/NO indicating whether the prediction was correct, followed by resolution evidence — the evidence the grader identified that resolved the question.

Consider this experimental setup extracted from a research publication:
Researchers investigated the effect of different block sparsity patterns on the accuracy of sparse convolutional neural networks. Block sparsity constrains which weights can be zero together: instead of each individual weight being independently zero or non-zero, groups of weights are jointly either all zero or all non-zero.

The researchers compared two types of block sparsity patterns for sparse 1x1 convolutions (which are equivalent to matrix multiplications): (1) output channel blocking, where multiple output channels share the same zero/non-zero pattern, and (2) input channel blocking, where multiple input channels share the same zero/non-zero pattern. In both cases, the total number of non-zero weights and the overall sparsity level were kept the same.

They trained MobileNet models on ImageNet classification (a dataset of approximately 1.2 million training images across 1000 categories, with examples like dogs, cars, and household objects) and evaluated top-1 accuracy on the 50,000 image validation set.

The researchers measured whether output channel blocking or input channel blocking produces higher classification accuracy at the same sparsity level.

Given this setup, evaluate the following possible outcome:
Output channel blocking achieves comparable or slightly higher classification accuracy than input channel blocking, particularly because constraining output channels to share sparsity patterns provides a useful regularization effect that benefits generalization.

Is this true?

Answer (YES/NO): NO